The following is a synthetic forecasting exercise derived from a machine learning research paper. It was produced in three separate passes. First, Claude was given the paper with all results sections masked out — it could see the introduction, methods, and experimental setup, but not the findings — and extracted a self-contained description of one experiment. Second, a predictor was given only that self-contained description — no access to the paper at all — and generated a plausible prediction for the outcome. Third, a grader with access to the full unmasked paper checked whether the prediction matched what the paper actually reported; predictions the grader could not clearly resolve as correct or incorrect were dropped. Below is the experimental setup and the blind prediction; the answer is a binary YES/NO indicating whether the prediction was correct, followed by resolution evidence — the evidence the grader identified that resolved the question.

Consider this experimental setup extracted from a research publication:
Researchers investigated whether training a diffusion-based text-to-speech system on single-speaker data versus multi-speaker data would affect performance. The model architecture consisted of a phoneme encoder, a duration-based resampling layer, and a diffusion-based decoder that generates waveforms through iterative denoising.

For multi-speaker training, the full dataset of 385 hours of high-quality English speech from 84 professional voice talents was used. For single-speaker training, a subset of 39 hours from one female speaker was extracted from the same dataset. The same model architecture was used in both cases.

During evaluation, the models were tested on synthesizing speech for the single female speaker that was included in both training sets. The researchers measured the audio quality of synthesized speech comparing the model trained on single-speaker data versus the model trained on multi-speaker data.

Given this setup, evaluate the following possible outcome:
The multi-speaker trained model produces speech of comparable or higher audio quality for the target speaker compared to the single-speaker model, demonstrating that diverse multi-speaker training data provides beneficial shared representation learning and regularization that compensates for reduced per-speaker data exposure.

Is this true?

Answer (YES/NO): NO